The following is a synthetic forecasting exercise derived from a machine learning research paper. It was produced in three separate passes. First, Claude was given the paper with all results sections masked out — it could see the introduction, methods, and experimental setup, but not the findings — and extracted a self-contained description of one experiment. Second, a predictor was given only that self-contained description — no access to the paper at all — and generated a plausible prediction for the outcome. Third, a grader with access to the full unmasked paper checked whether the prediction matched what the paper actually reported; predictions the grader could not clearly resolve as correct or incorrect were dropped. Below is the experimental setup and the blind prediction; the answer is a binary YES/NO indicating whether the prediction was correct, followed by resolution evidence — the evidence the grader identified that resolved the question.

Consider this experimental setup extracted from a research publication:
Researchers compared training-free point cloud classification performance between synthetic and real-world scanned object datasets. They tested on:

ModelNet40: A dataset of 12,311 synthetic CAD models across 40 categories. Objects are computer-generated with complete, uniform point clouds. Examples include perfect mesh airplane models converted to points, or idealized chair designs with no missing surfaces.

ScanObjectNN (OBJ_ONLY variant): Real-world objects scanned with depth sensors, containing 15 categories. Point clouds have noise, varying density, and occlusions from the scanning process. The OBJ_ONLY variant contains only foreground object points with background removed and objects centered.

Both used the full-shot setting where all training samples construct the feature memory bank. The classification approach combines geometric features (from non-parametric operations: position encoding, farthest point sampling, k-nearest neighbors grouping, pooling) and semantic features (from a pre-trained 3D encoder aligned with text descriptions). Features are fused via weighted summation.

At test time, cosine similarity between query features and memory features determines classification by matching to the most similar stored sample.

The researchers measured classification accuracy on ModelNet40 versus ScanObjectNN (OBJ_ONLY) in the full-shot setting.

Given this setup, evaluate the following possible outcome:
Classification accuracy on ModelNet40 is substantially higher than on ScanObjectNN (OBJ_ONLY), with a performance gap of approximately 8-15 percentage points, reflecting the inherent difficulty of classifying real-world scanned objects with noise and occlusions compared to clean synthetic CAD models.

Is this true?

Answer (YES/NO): NO